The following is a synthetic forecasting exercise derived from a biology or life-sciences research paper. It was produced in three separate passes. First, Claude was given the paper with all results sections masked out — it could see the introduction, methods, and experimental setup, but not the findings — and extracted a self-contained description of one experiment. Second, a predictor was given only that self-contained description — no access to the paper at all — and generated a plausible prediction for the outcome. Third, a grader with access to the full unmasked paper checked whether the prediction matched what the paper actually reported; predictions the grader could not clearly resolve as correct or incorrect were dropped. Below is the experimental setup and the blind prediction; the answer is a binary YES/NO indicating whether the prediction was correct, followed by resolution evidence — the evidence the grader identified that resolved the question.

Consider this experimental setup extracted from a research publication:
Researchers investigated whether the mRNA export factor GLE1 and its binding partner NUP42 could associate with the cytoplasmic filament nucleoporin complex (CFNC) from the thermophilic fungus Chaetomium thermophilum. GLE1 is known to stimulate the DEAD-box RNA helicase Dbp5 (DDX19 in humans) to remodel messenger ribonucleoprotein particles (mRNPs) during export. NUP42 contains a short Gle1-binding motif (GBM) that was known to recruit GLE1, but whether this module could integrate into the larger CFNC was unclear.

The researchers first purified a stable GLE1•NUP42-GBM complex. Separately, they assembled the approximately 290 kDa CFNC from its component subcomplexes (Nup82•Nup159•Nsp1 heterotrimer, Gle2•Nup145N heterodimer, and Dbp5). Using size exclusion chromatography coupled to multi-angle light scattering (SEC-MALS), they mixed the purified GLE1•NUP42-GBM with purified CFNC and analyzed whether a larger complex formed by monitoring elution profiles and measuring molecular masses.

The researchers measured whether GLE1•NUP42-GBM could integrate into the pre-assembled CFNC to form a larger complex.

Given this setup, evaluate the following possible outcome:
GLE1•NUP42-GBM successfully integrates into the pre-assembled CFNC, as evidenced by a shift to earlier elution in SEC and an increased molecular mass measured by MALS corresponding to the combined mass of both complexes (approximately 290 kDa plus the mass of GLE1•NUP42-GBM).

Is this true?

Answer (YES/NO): YES